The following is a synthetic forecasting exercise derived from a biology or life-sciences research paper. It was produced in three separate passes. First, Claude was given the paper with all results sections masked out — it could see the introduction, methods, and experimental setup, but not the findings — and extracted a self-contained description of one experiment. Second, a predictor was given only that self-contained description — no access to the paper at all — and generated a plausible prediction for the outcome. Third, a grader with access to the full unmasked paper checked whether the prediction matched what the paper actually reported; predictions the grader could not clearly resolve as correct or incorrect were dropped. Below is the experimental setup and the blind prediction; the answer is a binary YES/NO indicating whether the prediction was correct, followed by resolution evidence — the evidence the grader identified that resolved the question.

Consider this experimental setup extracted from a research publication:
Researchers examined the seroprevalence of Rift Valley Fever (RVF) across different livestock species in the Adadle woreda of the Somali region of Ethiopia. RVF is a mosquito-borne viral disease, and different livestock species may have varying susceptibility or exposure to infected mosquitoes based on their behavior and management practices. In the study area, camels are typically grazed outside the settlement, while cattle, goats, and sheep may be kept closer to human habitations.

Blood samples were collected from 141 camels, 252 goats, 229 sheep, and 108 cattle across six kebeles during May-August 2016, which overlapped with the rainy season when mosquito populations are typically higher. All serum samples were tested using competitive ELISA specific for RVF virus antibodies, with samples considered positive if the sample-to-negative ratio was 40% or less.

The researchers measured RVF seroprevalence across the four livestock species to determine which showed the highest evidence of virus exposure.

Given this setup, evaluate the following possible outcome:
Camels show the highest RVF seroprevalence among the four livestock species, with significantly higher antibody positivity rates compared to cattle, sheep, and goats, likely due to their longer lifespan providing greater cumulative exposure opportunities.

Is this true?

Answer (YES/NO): YES